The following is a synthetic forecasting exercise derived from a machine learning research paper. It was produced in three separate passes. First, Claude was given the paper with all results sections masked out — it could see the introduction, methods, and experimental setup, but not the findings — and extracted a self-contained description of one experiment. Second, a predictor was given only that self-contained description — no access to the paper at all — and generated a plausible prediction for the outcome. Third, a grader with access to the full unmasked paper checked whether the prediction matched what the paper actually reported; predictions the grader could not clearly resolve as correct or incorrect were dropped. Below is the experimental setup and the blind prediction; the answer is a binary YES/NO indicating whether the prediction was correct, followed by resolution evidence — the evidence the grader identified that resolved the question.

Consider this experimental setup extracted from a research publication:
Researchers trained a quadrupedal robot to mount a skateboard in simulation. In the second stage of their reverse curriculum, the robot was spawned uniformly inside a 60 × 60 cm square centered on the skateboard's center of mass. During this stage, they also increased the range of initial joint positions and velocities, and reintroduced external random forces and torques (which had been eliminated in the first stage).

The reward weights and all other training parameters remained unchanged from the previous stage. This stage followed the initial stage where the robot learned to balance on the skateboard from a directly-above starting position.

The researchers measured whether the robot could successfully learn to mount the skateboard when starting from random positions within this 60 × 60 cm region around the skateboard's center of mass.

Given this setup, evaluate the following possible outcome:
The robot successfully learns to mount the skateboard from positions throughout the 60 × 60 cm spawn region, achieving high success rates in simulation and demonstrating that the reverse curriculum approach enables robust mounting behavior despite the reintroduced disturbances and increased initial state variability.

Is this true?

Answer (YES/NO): YES